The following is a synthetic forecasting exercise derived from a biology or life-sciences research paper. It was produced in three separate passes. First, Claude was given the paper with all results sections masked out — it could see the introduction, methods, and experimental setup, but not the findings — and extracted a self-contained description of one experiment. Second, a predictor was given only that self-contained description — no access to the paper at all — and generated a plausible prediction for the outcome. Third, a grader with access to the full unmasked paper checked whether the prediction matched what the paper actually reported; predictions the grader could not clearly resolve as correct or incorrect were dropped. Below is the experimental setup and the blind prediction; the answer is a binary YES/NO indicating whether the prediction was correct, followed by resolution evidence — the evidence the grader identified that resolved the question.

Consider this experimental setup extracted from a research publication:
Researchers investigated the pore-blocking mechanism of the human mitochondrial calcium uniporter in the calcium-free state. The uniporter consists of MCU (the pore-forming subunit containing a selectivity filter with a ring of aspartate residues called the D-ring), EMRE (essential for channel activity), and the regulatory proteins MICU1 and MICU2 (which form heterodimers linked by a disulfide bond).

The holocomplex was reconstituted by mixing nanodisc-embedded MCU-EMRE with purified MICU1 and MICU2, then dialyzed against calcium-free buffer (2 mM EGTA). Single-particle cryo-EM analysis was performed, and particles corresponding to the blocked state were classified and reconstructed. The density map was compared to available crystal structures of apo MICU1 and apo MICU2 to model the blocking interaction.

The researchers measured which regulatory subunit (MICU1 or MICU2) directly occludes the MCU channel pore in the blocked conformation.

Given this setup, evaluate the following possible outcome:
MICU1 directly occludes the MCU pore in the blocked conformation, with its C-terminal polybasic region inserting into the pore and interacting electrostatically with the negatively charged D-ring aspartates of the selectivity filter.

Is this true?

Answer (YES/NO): NO